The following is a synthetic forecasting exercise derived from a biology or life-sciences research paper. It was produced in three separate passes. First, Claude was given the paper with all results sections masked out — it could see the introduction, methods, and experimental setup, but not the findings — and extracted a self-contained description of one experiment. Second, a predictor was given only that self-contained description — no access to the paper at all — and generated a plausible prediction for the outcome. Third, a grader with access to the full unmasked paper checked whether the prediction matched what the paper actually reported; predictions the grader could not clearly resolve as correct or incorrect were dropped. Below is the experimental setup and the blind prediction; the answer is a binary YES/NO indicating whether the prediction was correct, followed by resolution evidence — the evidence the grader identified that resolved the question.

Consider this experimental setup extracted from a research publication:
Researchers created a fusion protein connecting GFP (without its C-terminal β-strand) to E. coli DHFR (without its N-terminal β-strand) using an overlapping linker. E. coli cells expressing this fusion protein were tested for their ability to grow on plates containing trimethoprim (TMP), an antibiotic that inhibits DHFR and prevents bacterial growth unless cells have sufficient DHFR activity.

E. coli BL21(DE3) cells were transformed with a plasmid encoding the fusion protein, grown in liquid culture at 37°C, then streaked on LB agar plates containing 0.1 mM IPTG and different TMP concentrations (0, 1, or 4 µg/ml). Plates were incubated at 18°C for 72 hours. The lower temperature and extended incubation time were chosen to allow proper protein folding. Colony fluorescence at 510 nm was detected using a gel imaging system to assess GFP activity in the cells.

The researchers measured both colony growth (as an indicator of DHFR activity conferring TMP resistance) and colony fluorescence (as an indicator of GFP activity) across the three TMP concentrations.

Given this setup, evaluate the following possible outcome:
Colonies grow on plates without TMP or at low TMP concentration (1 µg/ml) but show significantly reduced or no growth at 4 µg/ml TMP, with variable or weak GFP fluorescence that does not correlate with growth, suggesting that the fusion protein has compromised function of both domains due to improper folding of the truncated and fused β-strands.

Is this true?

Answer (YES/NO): NO